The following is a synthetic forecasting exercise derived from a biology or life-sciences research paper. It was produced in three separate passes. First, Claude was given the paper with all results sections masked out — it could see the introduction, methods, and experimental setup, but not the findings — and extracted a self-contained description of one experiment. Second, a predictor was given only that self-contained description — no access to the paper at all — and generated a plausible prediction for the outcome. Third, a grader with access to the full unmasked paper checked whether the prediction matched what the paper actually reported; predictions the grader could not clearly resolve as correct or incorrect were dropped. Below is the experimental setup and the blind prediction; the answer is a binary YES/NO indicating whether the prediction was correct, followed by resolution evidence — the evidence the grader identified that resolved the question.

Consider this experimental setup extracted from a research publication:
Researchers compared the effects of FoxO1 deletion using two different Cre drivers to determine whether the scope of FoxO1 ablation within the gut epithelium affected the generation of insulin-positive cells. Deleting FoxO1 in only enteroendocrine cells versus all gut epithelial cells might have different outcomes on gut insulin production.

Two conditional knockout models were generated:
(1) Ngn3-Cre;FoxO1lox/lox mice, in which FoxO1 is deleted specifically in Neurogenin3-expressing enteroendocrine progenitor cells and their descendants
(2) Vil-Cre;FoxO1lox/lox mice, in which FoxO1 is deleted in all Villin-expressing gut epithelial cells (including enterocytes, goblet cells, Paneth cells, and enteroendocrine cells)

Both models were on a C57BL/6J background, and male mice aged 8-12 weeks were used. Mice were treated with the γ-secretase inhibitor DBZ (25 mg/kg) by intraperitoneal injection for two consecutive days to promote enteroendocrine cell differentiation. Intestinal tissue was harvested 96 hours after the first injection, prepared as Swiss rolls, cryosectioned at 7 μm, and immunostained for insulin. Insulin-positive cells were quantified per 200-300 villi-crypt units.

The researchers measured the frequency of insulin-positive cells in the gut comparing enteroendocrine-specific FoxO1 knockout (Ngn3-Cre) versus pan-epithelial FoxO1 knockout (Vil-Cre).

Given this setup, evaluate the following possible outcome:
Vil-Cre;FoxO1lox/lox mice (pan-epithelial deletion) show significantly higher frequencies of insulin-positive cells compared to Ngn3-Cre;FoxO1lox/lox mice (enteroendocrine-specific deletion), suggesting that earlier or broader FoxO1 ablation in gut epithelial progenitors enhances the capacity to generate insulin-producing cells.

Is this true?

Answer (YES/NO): NO